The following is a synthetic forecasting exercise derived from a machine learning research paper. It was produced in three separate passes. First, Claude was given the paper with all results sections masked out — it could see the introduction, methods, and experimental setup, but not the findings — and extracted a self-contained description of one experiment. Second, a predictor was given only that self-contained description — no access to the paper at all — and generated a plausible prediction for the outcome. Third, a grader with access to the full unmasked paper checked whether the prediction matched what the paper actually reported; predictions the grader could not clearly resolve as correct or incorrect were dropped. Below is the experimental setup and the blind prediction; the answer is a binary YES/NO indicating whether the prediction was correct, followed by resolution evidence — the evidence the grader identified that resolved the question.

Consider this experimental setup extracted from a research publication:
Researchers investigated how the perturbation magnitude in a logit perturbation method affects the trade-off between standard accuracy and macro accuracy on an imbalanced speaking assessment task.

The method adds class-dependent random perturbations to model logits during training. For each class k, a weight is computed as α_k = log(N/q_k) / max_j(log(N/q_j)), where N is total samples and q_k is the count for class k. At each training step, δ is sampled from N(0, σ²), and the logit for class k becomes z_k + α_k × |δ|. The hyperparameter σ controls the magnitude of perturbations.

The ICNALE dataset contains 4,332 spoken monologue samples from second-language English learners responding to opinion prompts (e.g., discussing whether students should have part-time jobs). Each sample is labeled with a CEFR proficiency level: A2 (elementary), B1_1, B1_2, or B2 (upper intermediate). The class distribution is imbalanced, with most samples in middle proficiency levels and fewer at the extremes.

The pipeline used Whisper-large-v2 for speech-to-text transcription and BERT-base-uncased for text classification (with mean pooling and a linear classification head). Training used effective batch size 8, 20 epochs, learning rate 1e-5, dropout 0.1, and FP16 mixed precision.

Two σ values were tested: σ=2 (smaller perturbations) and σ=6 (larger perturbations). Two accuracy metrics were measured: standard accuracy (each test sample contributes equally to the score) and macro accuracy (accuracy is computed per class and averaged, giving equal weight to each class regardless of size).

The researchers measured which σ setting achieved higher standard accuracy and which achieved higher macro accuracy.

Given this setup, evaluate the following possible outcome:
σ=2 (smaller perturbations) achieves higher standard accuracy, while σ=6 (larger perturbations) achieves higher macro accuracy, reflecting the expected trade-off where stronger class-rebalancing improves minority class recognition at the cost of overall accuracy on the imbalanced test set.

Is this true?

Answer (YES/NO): YES